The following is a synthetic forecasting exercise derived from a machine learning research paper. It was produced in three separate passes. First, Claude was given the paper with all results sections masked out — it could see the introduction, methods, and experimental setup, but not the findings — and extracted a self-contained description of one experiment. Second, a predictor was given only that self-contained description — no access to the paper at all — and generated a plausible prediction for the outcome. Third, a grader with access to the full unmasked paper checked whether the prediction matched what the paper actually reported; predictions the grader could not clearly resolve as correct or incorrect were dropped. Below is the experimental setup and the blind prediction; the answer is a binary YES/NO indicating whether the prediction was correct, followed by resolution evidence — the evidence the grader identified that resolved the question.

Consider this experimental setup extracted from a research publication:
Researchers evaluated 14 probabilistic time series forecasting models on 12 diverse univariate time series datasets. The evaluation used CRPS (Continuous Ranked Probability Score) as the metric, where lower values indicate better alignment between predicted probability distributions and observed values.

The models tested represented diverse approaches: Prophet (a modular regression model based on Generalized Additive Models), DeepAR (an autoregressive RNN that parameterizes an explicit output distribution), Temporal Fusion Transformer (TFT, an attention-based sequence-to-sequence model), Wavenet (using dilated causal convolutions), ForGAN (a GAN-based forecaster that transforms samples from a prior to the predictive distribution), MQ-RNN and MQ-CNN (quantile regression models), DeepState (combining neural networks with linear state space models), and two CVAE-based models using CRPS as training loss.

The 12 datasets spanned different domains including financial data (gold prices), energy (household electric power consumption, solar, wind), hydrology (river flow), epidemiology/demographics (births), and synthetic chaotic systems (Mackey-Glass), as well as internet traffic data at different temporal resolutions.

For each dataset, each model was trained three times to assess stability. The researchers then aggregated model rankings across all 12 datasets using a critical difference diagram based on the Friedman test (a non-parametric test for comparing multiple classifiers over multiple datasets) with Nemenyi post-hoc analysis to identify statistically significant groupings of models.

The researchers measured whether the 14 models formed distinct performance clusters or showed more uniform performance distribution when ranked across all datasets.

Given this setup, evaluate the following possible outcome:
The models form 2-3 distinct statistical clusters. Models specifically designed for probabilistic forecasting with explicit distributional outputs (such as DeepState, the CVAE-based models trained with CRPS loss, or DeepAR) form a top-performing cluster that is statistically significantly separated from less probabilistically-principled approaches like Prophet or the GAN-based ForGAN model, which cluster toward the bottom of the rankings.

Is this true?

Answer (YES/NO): NO